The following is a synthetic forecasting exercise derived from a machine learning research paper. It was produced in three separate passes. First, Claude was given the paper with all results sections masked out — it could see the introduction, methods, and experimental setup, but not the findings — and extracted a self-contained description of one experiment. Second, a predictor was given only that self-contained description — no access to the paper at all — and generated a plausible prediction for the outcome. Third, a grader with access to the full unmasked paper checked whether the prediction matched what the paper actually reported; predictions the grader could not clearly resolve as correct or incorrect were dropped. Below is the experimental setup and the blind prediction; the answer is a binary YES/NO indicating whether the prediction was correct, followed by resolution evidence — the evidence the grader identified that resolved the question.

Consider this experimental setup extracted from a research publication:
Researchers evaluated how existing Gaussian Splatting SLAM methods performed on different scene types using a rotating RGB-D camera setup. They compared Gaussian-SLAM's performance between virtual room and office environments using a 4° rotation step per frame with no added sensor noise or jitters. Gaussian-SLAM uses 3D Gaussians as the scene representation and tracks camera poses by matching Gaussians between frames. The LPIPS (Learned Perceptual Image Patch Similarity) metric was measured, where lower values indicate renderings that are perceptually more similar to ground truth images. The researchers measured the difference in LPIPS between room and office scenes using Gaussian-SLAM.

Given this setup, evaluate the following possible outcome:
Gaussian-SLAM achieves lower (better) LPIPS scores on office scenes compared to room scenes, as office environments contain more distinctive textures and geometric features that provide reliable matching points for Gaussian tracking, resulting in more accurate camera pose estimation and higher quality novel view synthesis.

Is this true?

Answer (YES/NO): YES